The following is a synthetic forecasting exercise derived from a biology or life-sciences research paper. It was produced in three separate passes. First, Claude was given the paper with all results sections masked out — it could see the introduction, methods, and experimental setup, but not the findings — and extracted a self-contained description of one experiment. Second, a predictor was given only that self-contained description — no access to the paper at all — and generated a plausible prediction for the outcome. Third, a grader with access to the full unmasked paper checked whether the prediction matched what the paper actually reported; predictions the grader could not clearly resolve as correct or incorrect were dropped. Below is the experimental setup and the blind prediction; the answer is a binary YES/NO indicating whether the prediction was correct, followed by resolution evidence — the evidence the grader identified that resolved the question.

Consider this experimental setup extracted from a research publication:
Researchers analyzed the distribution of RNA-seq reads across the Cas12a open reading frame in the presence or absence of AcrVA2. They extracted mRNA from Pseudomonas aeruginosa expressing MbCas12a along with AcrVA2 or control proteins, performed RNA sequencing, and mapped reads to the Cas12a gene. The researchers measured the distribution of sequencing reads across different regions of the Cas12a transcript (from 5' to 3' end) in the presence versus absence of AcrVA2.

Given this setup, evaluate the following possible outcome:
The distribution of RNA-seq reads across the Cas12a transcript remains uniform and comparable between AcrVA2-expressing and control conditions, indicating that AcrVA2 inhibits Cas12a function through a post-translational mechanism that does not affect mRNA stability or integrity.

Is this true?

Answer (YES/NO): NO